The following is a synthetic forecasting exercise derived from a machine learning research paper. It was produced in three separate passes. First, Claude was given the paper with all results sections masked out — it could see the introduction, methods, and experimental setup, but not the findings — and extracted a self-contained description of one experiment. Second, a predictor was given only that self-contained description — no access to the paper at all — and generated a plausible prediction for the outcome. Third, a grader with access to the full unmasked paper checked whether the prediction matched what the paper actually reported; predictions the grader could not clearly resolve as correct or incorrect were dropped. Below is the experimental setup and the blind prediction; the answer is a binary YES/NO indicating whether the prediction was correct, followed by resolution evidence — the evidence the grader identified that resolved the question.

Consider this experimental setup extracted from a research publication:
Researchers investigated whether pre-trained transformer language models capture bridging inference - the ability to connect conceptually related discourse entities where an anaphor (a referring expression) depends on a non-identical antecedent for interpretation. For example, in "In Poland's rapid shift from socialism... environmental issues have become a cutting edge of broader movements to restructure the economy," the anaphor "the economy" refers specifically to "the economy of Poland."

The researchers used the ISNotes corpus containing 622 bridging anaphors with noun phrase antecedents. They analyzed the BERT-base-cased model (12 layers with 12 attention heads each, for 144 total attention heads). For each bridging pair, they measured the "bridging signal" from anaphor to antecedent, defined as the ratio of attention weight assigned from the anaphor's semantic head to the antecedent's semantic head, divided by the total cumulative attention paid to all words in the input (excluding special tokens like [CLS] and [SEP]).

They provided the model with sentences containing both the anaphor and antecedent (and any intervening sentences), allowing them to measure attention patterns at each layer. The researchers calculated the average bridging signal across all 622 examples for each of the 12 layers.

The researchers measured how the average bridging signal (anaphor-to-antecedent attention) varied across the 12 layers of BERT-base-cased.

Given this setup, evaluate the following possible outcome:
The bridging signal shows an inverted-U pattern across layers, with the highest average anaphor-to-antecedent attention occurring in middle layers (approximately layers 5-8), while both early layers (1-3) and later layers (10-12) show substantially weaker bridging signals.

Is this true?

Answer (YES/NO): NO